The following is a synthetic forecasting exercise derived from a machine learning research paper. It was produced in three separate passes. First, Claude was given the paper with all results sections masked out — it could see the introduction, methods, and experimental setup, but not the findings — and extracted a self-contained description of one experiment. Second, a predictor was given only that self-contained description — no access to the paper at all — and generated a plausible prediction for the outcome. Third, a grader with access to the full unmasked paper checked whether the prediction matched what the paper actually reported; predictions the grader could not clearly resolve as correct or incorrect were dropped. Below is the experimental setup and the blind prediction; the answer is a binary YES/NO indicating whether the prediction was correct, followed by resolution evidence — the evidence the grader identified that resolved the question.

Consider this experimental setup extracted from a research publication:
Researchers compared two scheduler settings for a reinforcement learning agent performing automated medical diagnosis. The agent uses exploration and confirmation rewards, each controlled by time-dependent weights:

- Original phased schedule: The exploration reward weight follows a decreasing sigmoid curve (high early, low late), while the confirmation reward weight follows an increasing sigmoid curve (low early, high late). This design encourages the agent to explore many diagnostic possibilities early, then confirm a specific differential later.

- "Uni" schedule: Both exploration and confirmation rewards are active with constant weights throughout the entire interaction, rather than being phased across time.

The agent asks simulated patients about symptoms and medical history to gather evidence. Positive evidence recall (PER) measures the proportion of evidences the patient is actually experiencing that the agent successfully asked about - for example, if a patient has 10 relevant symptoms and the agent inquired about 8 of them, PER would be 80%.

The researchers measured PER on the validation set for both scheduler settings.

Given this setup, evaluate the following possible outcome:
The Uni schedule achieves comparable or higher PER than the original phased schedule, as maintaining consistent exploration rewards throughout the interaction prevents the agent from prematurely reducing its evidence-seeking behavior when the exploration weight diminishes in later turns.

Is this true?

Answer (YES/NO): NO